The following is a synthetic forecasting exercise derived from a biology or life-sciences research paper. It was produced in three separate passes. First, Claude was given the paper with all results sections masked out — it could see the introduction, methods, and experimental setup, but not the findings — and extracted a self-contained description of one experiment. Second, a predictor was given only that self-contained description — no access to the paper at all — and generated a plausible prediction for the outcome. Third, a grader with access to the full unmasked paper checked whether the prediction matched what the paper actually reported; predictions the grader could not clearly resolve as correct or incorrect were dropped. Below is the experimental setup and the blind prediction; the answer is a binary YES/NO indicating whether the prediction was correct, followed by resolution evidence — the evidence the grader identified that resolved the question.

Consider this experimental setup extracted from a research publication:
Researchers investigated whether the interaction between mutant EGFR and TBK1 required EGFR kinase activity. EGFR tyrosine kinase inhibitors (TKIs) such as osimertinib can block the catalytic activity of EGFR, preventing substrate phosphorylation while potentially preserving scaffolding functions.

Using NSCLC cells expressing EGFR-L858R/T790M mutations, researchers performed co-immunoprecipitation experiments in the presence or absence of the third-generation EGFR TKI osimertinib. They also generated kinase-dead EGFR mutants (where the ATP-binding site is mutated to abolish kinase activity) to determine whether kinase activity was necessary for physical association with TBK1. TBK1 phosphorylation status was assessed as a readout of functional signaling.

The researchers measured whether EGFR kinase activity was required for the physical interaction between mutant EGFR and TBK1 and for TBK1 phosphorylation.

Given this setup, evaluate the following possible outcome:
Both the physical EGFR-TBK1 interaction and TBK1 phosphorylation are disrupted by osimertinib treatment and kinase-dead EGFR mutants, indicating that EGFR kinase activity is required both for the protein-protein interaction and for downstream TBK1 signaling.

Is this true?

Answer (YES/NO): YES